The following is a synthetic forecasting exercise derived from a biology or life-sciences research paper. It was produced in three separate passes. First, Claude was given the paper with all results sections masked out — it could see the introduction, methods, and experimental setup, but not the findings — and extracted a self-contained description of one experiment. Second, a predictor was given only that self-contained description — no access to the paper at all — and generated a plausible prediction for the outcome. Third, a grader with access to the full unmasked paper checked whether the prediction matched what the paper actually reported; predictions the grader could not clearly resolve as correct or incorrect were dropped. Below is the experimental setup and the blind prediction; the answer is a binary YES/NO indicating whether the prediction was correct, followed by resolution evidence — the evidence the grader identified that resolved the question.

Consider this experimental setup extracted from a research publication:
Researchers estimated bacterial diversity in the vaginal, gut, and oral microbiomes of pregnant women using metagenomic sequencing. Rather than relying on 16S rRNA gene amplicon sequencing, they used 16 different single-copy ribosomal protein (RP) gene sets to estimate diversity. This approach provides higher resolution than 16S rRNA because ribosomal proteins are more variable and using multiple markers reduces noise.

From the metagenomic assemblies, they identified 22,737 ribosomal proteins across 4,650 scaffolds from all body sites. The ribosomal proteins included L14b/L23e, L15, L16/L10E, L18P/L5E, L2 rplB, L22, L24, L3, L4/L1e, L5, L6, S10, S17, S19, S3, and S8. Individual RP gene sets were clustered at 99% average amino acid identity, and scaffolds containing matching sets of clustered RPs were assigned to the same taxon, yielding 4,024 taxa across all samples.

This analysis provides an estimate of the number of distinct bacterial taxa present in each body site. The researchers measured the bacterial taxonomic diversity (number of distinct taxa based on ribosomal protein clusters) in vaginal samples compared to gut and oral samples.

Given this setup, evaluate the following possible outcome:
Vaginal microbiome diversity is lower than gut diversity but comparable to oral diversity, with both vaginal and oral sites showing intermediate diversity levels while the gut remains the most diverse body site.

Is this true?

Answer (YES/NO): NO